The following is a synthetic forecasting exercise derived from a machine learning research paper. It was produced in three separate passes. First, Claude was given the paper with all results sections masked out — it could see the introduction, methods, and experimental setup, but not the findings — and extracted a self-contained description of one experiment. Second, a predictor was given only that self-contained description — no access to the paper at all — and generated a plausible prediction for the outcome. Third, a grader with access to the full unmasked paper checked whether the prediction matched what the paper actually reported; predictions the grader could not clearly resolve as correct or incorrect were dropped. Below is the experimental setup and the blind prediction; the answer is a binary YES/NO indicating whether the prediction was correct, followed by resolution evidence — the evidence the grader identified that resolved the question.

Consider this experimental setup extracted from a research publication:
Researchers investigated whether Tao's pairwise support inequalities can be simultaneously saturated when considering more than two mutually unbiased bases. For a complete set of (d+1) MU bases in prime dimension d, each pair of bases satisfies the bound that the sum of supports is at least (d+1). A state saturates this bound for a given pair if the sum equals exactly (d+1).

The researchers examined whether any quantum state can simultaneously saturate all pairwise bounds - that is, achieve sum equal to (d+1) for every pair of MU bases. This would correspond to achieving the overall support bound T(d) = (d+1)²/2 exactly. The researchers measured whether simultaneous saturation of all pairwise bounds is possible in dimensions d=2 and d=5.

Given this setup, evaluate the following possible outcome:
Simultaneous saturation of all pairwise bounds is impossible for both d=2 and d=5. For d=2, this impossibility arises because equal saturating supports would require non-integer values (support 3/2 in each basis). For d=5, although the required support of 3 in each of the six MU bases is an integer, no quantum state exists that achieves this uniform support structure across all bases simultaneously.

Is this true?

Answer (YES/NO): YES